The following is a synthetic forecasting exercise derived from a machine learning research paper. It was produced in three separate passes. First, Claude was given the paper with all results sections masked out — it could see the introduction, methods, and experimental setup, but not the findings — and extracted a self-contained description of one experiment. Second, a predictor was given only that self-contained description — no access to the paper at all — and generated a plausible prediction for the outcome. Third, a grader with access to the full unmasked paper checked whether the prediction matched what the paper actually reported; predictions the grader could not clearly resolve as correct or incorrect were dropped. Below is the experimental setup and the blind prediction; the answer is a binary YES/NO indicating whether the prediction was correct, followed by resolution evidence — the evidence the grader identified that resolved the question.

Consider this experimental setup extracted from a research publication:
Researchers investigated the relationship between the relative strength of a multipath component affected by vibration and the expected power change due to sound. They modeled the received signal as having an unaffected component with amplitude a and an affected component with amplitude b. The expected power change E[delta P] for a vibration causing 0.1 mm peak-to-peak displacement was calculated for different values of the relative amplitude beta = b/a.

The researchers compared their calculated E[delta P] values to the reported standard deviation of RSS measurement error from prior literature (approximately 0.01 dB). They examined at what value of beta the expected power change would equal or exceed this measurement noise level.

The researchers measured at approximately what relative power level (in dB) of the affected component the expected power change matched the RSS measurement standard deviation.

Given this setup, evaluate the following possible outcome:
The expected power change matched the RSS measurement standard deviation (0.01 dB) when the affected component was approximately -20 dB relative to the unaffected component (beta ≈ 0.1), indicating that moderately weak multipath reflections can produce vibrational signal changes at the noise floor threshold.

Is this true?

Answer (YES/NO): NO